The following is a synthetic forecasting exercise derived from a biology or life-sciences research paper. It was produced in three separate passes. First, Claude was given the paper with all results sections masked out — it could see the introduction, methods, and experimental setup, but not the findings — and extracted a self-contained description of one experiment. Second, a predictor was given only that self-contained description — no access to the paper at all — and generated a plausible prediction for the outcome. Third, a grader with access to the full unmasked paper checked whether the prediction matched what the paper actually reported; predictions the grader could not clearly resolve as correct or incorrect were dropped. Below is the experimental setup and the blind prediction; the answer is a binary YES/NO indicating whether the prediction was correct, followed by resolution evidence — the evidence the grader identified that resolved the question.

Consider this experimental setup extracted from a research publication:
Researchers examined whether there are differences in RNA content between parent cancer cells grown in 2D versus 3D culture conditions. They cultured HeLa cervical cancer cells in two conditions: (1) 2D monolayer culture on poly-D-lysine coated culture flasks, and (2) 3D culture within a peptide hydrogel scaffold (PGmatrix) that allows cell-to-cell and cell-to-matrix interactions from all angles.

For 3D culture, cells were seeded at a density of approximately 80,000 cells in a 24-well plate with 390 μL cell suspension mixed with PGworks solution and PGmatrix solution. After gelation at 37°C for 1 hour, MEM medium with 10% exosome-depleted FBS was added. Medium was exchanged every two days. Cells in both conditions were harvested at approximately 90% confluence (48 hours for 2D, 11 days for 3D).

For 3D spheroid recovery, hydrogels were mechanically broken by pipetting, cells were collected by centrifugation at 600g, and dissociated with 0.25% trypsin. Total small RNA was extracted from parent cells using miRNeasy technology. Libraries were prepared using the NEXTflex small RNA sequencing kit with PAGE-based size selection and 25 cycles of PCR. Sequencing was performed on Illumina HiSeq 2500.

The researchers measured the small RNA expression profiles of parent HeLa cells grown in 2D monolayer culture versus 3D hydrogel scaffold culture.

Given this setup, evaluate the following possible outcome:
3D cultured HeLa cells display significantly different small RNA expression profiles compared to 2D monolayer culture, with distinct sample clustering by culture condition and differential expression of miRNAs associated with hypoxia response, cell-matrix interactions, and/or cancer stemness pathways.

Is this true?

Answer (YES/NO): NO